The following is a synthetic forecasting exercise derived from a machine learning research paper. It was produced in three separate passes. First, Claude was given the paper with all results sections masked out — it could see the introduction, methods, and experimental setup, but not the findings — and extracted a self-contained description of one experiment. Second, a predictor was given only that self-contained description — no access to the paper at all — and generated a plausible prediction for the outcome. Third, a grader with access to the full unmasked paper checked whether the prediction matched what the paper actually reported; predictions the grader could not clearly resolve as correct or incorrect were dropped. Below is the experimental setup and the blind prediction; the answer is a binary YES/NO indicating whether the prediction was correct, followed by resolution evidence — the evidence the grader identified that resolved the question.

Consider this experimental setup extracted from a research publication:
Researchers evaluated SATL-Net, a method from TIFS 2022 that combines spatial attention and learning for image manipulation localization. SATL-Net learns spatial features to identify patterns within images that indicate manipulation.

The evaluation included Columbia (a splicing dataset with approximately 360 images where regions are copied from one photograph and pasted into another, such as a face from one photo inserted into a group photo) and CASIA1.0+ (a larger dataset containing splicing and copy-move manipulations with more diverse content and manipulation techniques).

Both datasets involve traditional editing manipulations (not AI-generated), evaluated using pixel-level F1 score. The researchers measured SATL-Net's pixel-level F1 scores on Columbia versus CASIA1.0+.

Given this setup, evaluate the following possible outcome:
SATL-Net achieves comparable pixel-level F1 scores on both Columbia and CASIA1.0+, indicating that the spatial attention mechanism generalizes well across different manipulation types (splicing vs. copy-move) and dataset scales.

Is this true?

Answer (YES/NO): NO